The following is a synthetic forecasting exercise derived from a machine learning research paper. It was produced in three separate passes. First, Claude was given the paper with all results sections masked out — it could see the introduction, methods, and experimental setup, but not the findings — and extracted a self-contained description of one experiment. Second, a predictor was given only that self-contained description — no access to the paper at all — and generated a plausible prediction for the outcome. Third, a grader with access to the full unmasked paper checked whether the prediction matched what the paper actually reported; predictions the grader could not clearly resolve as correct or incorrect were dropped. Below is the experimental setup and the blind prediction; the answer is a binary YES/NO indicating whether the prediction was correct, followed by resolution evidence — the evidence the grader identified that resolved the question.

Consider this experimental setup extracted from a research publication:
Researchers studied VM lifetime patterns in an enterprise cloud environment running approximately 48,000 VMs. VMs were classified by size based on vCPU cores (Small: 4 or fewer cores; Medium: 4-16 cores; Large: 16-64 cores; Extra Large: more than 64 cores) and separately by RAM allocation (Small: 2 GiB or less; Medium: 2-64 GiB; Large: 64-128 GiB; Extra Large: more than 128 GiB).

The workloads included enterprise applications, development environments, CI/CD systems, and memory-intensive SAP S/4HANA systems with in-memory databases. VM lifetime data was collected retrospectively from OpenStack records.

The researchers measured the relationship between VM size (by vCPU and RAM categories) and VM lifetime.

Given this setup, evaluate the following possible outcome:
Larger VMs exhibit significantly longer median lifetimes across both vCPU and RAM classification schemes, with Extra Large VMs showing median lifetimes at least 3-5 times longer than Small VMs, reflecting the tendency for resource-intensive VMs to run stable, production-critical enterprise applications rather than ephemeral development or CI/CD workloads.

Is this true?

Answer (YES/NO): NO